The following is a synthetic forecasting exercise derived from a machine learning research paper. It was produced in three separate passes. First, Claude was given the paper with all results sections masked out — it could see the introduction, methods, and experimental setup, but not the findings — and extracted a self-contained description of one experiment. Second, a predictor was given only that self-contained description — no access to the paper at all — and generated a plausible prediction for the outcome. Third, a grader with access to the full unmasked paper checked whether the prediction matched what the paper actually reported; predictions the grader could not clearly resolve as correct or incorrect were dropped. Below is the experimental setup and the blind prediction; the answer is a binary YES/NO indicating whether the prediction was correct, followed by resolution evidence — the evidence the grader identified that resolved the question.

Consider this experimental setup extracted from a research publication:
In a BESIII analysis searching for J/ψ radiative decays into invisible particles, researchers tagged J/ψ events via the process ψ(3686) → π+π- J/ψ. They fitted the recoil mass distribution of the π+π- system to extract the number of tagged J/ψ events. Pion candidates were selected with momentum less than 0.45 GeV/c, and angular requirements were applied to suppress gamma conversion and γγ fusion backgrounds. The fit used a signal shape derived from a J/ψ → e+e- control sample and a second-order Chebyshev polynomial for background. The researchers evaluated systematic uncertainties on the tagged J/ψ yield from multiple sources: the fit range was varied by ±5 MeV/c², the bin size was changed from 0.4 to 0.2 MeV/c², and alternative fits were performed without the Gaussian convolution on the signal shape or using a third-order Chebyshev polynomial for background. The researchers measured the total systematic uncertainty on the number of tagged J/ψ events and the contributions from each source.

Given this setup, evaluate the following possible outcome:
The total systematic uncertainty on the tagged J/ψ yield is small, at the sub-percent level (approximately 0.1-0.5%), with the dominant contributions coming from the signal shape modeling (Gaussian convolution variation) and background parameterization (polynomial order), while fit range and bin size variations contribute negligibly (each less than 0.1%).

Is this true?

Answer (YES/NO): NO